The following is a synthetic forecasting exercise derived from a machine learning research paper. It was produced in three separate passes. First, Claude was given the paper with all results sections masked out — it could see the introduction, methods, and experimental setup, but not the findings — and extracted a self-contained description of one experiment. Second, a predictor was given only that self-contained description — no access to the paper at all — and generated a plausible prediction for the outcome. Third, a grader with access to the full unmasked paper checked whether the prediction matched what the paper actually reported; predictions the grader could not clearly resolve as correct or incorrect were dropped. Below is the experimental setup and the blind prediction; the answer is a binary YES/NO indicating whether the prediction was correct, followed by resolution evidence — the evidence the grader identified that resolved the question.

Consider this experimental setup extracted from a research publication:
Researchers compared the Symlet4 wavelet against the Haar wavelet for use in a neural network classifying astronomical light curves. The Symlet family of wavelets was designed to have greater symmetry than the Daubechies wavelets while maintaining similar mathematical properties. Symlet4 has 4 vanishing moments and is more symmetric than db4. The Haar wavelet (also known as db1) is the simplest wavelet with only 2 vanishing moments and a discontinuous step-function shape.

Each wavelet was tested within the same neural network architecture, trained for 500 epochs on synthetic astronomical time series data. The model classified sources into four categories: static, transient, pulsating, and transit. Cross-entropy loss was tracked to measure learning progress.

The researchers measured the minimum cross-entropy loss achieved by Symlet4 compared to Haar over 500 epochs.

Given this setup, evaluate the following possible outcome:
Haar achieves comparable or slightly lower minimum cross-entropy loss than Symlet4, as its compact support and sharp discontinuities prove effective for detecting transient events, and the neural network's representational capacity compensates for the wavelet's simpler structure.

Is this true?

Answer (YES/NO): NO